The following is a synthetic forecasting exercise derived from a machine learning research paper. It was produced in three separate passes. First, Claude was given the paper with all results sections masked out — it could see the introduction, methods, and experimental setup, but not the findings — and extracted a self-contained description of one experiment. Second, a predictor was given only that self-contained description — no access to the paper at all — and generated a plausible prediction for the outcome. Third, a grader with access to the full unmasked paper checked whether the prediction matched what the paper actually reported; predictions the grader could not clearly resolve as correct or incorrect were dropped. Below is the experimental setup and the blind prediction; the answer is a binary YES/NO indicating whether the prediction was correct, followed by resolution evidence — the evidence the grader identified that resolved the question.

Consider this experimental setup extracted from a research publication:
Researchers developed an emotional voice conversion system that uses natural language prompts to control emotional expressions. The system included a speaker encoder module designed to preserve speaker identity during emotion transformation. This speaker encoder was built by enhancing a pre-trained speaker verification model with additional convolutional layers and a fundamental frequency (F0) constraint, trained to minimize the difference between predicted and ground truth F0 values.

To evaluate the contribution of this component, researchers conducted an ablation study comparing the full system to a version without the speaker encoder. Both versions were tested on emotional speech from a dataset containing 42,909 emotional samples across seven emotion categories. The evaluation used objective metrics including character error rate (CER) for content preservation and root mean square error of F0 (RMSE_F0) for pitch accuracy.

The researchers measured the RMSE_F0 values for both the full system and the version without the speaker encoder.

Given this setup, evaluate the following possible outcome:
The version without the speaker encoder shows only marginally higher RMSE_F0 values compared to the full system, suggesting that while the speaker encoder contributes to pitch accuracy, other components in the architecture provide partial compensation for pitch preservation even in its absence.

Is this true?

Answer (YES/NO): NO